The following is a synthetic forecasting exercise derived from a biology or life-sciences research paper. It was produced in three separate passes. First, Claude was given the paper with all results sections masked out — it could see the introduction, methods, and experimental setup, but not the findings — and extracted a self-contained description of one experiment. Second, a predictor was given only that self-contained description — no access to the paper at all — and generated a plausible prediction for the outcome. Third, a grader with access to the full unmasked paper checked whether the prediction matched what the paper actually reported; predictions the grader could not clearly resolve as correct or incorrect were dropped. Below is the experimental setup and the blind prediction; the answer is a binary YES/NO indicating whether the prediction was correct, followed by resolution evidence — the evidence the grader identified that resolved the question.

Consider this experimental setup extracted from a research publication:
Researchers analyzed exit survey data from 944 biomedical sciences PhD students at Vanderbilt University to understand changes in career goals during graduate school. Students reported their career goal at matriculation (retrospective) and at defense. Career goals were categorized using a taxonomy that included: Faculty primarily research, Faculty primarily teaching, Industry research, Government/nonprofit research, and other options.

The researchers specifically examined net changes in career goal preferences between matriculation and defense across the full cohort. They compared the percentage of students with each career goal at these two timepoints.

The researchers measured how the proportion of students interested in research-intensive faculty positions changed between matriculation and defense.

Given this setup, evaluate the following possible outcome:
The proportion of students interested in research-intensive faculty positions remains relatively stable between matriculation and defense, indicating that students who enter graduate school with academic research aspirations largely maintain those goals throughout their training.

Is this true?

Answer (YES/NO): NO